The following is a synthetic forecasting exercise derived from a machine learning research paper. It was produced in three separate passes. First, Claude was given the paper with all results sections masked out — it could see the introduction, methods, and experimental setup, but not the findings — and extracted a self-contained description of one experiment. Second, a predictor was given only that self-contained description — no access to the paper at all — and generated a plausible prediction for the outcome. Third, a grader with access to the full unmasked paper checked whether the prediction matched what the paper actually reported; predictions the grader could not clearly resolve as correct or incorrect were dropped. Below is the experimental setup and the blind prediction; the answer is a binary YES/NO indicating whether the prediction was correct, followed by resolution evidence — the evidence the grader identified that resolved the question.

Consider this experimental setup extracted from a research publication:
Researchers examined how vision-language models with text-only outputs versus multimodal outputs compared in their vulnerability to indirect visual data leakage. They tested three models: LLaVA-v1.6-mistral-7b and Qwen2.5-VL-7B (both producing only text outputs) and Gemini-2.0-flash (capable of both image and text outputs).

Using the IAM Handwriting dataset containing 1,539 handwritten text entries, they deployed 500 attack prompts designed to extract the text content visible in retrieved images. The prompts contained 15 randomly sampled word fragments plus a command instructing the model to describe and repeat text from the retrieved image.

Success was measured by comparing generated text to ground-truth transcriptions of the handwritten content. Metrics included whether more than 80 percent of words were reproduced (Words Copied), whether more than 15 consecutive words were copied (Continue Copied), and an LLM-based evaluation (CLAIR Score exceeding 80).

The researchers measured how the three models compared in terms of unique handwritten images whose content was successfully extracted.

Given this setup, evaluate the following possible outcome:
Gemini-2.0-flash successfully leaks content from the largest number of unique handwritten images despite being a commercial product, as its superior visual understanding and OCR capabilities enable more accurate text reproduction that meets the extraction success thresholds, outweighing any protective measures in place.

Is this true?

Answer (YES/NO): YES